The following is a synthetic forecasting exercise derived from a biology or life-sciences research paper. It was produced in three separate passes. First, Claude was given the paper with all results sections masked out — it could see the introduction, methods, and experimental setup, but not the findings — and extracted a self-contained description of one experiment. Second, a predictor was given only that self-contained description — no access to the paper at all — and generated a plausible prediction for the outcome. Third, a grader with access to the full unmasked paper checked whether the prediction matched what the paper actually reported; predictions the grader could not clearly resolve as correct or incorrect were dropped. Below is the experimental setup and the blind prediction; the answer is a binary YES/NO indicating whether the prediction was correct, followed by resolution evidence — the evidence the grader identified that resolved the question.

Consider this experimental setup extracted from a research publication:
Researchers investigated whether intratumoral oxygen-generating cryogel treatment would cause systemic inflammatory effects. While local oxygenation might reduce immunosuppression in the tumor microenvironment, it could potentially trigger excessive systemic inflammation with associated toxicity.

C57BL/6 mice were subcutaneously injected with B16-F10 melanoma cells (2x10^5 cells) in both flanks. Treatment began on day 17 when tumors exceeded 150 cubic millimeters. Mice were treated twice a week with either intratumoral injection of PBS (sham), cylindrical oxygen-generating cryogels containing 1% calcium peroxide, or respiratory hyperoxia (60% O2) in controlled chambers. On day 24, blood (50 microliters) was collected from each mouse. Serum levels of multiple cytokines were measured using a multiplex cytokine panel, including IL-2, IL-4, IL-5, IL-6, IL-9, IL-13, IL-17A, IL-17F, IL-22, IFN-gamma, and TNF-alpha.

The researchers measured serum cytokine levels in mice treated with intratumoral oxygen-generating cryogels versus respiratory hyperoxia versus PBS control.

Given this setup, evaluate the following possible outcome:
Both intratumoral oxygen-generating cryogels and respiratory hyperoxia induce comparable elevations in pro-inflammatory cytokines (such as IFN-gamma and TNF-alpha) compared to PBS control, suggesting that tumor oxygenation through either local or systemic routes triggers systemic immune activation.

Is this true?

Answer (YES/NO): NO